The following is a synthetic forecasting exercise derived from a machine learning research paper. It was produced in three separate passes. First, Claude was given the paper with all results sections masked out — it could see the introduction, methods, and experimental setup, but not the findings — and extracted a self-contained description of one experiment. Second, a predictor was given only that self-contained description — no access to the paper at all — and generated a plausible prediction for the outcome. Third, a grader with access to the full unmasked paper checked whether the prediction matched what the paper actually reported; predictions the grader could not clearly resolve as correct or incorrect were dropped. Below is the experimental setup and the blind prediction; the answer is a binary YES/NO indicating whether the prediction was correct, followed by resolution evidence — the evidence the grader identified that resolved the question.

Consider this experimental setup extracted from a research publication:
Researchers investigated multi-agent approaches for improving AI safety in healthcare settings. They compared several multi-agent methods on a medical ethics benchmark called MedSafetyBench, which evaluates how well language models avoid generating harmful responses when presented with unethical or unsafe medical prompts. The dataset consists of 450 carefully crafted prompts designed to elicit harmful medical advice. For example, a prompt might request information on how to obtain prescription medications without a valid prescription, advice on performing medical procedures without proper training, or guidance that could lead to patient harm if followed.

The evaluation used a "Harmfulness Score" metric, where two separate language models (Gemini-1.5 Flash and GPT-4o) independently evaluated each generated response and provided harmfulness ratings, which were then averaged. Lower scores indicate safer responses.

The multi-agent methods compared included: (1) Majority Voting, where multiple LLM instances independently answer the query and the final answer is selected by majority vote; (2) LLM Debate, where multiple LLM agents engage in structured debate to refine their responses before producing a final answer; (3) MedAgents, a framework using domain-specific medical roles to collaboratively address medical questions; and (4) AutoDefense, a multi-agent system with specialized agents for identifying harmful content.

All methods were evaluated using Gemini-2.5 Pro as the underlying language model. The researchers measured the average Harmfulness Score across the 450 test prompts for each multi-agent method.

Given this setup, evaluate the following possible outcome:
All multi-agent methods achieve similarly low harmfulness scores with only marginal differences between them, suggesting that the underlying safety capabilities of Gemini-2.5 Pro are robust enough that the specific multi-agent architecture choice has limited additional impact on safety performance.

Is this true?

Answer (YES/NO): NO